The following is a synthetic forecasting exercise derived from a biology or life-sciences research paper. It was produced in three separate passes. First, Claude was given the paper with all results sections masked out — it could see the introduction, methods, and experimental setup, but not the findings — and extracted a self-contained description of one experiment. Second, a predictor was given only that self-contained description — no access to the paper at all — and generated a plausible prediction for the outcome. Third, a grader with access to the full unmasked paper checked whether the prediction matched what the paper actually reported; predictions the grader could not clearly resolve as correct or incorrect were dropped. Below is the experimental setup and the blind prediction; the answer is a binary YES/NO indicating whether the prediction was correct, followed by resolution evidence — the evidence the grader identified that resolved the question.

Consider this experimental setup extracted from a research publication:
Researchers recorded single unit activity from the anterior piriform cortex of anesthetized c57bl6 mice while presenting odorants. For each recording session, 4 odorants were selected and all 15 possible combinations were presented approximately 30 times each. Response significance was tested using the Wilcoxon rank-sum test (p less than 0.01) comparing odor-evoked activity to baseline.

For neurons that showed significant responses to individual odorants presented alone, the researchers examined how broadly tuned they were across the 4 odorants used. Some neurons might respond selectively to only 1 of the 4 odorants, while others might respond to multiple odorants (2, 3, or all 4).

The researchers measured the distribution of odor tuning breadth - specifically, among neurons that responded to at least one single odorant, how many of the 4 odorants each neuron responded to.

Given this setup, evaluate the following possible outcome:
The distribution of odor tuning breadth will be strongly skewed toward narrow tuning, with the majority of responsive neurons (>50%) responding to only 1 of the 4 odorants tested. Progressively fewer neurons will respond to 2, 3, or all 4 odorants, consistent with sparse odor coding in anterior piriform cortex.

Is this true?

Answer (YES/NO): NO